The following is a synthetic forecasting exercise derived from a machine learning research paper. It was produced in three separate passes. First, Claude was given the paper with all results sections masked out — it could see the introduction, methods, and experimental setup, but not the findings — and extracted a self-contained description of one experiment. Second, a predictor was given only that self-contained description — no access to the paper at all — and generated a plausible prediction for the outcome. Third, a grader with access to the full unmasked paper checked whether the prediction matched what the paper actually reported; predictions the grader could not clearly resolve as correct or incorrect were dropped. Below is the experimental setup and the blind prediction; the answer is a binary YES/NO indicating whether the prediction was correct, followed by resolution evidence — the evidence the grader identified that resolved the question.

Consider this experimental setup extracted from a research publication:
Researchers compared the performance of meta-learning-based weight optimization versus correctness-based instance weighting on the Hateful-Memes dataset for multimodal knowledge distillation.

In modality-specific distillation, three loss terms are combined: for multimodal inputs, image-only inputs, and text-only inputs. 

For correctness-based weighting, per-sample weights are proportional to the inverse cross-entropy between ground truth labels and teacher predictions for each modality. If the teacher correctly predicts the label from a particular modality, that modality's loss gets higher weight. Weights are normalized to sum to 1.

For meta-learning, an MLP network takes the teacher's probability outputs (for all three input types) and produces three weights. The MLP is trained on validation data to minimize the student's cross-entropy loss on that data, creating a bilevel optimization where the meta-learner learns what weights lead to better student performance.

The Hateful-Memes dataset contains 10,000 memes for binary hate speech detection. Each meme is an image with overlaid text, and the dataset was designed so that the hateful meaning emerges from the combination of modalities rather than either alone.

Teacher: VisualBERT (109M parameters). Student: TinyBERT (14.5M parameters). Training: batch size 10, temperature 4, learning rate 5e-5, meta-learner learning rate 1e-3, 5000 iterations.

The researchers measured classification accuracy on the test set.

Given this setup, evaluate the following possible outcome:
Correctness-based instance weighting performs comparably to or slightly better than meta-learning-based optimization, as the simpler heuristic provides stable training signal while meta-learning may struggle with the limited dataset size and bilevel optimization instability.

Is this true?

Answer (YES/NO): NO